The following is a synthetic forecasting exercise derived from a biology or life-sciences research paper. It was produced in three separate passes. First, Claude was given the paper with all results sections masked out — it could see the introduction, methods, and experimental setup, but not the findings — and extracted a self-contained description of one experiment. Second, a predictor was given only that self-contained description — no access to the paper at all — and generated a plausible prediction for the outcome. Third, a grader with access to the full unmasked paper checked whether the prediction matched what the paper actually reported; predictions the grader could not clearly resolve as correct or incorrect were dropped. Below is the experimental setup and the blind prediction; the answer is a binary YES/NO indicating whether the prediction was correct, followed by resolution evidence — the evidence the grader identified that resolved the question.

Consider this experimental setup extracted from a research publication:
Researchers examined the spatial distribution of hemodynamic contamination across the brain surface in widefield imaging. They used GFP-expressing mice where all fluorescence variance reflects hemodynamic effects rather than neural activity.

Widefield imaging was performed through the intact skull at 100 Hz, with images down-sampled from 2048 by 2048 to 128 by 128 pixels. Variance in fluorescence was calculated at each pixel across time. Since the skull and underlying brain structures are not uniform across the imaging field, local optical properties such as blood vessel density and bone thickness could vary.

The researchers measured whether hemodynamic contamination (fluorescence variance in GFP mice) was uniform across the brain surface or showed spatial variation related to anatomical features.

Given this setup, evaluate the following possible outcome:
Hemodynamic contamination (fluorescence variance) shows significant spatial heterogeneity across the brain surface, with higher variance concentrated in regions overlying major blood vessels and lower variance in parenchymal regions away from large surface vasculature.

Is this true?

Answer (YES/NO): YES